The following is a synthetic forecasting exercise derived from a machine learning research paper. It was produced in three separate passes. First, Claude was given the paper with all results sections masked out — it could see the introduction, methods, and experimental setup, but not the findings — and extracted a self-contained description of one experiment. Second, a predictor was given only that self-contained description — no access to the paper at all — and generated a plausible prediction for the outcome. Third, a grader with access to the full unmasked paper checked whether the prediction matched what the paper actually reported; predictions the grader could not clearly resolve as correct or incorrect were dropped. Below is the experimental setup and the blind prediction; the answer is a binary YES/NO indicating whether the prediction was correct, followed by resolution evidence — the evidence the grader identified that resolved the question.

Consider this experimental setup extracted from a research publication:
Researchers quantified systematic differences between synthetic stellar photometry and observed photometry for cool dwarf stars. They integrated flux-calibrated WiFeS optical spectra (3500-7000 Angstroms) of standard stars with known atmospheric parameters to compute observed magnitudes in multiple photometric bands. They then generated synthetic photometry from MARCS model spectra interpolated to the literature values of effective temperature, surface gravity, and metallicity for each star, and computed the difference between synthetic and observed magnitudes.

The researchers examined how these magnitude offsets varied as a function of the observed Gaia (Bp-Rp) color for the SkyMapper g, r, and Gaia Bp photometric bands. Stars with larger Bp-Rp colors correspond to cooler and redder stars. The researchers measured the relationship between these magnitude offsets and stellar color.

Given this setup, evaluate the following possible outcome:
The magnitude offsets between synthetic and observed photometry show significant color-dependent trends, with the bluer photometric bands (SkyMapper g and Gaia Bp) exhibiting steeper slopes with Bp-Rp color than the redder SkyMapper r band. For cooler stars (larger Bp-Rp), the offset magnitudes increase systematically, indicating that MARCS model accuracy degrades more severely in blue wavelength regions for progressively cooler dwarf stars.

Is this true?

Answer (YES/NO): NO